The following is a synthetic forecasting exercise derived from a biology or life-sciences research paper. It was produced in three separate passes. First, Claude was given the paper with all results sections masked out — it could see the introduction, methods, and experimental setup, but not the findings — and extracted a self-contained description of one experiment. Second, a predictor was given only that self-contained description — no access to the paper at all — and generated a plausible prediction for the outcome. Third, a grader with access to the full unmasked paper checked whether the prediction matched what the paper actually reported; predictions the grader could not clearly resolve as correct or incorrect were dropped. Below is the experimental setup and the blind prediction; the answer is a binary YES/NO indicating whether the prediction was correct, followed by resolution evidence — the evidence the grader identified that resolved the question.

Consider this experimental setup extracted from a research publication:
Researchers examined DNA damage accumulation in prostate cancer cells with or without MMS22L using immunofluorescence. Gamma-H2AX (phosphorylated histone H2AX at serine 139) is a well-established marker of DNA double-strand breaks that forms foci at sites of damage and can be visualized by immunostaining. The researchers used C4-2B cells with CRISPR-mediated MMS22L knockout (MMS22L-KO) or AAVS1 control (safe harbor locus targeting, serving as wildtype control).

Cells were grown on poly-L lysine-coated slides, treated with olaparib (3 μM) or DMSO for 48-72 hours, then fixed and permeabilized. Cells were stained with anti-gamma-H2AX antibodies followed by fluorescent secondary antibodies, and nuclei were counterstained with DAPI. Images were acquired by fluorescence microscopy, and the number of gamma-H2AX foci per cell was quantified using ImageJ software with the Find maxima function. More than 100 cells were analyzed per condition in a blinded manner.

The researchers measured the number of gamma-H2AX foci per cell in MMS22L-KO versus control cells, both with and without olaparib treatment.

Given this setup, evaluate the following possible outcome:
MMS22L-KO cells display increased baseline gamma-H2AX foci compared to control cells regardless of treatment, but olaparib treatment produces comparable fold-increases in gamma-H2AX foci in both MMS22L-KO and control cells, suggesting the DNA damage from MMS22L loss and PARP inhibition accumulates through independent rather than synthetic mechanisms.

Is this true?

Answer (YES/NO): NO